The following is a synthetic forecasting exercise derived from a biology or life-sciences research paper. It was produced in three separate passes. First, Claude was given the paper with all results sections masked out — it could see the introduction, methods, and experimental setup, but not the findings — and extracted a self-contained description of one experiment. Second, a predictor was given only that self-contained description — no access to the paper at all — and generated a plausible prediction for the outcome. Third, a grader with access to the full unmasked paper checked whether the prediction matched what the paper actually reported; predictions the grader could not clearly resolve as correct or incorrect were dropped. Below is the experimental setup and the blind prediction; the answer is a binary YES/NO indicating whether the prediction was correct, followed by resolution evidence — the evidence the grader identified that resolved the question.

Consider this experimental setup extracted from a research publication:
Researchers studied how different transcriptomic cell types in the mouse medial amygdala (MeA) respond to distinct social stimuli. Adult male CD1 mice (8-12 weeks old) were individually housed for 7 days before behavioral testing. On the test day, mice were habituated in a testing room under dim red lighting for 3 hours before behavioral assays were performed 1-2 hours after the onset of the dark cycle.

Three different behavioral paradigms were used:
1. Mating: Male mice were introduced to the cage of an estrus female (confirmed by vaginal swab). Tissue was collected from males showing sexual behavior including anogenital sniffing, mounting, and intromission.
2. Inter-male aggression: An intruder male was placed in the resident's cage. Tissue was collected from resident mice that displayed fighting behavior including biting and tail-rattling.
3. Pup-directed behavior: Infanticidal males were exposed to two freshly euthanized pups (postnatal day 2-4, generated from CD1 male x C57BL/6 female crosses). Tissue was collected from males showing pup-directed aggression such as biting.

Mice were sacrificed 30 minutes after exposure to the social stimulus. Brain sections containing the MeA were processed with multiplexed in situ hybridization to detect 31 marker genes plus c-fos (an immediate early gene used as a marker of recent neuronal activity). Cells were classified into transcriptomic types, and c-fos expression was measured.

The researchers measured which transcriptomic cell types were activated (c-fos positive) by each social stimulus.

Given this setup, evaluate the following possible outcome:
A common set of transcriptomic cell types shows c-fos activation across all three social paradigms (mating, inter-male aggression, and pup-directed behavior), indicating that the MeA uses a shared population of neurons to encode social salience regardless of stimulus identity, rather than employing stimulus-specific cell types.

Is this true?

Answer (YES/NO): NO